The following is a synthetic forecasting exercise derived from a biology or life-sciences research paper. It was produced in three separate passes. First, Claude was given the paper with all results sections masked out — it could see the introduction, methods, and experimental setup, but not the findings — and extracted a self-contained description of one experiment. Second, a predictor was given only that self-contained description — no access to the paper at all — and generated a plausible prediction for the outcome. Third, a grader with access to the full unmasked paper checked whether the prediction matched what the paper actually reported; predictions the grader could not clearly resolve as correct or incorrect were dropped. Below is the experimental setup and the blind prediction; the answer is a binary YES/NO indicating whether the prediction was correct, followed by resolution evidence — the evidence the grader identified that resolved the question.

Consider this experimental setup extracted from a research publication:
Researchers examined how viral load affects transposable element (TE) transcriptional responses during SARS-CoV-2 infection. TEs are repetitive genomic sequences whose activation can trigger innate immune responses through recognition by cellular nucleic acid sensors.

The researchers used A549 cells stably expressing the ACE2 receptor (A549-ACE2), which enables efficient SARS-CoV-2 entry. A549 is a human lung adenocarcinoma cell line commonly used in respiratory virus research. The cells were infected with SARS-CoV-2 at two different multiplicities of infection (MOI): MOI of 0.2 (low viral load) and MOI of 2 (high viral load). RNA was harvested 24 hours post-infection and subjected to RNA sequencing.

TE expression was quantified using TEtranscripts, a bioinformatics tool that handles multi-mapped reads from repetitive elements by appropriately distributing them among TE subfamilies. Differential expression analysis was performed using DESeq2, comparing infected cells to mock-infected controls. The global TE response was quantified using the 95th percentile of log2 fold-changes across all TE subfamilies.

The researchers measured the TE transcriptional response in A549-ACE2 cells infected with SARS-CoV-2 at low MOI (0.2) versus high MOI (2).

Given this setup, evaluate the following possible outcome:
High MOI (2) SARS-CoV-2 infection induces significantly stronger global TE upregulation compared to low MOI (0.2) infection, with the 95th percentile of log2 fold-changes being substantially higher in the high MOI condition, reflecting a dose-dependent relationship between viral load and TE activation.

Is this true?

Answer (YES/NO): YES